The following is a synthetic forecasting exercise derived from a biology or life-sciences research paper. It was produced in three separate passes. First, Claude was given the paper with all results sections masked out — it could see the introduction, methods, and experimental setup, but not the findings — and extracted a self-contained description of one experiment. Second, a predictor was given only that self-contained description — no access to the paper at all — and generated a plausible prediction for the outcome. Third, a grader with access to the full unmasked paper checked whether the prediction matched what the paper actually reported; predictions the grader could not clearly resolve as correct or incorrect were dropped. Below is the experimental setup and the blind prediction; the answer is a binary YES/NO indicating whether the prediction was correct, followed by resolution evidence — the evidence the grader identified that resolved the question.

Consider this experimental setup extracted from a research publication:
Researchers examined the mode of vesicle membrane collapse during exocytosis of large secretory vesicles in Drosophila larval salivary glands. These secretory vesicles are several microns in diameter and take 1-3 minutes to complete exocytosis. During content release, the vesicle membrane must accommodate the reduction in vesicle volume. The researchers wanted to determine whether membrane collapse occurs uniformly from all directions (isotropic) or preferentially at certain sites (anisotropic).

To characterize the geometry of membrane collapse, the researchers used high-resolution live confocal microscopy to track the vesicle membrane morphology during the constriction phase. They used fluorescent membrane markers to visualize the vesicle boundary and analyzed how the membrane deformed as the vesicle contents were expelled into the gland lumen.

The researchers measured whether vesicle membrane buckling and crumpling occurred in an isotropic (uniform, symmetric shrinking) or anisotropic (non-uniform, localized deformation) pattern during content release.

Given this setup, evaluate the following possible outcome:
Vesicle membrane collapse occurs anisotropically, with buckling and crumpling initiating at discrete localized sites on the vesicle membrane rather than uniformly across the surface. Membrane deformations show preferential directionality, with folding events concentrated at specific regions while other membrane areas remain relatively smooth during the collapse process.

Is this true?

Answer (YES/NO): YES